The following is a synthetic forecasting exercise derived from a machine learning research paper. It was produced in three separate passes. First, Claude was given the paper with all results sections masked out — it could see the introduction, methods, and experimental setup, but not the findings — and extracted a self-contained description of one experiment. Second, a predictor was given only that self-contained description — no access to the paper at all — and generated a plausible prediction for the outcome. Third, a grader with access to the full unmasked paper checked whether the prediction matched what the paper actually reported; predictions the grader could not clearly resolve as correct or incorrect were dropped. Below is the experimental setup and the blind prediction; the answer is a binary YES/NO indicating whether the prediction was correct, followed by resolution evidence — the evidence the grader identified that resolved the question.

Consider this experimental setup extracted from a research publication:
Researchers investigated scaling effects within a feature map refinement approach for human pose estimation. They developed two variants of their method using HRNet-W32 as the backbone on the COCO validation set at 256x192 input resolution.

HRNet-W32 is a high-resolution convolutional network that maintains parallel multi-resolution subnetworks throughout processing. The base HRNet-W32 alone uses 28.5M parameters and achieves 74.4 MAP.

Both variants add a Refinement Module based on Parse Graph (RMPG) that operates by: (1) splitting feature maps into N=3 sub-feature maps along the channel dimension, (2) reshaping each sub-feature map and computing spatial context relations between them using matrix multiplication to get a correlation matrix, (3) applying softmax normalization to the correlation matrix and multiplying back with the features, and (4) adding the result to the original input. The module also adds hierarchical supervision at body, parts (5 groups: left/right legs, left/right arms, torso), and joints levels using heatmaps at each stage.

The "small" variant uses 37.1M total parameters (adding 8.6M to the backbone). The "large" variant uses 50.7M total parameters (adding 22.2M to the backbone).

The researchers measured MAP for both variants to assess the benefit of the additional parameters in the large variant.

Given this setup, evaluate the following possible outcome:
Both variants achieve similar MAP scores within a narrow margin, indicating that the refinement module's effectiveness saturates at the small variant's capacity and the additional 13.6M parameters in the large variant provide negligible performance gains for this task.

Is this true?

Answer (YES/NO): NO